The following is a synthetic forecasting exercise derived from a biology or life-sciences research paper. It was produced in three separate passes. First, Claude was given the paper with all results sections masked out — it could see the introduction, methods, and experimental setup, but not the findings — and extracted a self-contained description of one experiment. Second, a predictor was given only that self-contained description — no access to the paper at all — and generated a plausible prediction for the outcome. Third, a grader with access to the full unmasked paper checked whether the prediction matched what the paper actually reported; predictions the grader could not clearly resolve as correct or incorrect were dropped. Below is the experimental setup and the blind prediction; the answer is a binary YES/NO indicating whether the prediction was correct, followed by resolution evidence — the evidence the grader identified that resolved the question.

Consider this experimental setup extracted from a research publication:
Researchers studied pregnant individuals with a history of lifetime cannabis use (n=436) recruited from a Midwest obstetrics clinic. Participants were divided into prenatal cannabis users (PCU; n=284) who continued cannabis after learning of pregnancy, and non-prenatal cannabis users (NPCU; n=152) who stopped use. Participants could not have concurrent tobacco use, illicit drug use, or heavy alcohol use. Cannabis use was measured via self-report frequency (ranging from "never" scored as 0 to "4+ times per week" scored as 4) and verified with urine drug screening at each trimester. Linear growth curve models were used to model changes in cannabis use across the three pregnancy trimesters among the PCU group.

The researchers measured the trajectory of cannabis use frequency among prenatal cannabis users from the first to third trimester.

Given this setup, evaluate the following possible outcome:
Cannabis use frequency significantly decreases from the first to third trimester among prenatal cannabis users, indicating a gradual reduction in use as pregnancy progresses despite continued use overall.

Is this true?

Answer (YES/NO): YES